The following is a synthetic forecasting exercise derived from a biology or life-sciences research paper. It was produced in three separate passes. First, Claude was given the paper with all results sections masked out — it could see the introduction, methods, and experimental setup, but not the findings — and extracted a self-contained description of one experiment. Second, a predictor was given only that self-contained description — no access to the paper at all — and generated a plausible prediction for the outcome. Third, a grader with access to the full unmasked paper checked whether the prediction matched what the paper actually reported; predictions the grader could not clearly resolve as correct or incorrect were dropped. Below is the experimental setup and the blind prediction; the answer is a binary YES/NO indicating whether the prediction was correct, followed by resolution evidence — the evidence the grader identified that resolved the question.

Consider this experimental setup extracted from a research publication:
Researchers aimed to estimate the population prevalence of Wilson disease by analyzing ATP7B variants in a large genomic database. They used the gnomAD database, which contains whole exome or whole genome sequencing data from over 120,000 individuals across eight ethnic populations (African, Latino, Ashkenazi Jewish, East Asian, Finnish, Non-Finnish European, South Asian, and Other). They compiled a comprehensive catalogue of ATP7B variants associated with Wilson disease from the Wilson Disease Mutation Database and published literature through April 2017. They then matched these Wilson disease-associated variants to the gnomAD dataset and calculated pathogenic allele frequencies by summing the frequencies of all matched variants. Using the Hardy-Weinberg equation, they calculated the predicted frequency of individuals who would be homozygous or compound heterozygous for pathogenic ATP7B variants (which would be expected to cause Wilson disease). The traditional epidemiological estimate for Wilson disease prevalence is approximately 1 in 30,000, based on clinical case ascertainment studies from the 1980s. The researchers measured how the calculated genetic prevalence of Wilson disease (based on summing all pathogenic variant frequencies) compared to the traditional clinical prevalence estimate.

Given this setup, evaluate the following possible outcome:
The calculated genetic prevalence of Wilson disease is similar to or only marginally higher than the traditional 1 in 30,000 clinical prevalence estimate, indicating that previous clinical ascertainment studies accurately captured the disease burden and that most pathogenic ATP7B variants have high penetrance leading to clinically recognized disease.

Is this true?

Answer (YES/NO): NO